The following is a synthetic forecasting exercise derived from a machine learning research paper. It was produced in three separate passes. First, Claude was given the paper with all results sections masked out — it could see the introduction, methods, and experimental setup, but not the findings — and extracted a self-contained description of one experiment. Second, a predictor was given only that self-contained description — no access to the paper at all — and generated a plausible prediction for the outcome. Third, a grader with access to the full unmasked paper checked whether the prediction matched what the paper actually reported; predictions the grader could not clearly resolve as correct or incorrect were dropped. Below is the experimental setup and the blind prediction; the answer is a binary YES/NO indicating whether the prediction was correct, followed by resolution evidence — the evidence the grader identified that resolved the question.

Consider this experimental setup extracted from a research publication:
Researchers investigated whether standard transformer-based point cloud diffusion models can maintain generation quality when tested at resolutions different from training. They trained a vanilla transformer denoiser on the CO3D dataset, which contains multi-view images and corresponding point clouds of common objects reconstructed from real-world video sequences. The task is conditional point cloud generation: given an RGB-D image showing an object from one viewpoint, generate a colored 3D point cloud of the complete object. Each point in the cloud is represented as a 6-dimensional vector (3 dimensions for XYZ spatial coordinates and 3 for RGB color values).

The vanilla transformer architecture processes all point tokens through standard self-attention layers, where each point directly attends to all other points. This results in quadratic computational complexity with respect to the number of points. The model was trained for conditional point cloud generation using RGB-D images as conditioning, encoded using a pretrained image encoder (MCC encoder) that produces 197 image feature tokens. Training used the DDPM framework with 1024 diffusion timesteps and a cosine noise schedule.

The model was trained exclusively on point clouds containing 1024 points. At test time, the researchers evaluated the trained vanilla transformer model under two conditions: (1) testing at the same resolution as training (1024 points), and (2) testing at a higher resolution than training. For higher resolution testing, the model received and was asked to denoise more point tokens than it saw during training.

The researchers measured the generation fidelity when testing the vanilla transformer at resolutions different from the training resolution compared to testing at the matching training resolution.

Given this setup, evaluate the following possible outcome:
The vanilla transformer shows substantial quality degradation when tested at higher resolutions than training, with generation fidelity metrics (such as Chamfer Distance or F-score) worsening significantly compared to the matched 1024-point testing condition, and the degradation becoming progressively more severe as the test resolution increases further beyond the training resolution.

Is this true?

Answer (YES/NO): NO